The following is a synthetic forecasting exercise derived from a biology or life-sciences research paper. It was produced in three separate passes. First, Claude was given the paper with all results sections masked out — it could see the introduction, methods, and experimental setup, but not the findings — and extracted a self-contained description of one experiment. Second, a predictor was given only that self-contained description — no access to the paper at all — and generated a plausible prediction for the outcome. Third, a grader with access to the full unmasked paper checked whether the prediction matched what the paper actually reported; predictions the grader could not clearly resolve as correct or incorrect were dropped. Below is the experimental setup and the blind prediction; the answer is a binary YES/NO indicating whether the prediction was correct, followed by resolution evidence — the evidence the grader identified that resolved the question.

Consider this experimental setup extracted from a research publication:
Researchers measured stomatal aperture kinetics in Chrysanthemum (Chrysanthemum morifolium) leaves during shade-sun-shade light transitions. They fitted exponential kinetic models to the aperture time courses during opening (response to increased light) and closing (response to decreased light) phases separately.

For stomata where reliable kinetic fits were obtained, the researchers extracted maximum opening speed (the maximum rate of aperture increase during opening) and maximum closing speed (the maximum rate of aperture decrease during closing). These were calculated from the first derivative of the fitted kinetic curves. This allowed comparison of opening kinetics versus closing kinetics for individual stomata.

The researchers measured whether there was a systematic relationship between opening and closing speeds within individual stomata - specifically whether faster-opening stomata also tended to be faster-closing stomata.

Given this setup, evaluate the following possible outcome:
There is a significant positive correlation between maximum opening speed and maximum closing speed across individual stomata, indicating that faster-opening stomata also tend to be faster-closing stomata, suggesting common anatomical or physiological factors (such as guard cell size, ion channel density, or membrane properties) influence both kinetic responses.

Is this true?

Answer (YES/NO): NO